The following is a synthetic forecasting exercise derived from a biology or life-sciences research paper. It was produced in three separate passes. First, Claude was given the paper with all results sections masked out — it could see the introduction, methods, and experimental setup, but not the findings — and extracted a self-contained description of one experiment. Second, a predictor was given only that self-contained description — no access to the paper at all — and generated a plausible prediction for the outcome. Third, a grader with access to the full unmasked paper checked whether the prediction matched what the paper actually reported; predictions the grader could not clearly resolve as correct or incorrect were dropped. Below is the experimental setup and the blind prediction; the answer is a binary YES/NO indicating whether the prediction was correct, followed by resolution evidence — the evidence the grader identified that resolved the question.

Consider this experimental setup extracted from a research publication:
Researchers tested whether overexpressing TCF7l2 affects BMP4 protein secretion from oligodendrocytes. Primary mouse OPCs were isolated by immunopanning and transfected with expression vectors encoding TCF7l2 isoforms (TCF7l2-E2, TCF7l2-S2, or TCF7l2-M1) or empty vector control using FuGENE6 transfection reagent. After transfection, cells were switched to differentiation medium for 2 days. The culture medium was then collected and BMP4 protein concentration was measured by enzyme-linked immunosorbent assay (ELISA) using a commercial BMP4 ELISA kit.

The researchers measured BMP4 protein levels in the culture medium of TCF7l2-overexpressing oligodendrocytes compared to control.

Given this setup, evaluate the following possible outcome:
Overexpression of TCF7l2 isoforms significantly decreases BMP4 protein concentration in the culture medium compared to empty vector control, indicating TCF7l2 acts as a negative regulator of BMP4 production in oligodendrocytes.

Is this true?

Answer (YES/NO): YES